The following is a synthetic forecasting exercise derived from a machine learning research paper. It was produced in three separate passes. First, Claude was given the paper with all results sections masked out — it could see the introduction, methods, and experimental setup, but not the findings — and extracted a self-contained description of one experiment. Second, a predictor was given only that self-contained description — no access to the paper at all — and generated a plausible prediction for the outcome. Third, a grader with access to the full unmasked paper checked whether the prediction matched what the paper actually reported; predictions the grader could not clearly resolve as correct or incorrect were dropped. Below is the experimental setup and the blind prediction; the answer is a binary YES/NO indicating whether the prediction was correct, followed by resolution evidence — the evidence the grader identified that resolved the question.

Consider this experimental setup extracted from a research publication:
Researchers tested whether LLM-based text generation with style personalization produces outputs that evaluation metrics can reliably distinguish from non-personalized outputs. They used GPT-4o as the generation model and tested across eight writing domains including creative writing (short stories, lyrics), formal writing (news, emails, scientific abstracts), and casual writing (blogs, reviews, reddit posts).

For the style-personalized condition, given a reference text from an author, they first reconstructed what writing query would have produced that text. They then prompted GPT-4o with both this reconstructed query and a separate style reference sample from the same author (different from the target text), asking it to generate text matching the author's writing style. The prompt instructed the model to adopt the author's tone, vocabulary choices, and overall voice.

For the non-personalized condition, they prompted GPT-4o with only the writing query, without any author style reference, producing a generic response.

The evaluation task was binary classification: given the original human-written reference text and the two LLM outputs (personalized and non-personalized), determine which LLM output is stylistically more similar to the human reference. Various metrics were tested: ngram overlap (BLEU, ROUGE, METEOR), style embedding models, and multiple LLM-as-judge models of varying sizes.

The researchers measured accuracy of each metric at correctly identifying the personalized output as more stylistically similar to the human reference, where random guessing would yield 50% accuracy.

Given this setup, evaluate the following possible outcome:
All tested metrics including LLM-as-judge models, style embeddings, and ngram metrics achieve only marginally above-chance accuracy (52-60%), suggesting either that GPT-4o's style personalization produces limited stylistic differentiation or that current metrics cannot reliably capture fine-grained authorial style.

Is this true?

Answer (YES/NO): NO